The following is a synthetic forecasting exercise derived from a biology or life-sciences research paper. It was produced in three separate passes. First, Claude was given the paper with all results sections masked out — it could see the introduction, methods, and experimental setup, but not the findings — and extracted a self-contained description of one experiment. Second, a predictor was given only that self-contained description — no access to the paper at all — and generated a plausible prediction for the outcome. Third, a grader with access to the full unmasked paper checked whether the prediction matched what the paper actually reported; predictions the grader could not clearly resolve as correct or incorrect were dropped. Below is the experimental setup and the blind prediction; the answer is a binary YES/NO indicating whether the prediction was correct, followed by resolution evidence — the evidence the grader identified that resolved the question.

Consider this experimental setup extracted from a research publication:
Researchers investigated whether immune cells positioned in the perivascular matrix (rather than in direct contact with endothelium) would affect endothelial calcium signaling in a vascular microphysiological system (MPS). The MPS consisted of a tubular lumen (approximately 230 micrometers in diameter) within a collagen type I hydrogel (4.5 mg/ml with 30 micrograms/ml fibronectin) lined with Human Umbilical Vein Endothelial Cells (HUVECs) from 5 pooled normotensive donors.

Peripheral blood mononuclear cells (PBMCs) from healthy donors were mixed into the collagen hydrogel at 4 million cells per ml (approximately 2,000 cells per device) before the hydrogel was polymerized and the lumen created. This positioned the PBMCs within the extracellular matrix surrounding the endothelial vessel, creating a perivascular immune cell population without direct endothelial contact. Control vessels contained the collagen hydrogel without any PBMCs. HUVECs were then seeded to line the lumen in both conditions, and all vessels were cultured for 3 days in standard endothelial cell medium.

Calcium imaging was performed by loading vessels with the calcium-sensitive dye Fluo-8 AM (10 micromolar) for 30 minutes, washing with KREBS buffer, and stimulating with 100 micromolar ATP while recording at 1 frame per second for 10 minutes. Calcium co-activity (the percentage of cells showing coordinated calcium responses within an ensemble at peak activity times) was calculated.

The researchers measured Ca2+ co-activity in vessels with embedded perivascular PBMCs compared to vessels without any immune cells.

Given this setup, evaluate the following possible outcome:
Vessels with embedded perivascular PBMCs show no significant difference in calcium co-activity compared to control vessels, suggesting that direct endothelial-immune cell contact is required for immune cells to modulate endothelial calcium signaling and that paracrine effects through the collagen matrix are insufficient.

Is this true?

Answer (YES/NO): NO